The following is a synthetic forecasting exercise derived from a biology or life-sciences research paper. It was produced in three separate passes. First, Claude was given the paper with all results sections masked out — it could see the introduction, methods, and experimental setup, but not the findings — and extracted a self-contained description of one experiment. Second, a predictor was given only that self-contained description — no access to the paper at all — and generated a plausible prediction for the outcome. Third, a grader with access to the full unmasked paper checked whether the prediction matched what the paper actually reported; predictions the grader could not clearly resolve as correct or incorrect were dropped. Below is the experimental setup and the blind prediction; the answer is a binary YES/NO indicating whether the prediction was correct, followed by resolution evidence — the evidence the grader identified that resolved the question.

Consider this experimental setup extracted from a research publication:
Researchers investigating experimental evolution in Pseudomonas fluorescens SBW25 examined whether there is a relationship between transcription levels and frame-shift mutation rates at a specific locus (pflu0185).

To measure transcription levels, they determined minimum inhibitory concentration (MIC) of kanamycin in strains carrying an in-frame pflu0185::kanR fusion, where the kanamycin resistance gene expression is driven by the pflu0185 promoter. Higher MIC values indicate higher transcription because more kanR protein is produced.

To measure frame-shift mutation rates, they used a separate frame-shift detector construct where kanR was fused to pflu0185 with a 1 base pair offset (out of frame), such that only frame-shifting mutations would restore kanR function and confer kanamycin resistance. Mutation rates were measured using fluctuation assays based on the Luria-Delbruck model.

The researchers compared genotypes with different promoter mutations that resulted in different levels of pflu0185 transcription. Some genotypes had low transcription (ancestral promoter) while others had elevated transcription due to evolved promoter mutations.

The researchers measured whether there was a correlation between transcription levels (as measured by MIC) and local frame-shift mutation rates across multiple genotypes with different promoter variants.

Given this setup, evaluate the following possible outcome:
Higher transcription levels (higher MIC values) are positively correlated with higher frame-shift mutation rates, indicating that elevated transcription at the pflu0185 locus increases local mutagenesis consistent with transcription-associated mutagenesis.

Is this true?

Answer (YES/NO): YES